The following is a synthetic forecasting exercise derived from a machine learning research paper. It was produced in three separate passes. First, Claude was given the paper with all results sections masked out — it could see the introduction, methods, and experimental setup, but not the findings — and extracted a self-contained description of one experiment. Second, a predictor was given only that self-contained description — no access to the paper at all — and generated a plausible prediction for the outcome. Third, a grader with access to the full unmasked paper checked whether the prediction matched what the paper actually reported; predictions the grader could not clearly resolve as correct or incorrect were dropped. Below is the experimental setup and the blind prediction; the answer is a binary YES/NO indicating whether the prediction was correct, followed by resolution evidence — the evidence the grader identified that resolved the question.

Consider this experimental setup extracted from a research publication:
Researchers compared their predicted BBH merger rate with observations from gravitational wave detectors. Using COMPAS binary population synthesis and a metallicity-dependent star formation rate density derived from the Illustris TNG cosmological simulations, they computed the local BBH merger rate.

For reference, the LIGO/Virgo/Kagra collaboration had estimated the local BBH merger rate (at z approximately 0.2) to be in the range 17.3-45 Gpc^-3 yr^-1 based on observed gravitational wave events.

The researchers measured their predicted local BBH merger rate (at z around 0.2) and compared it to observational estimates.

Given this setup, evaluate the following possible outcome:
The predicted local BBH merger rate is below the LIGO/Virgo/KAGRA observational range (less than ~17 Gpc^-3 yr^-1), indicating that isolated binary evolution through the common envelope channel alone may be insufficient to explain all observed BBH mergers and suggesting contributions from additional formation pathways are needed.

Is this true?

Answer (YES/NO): NO